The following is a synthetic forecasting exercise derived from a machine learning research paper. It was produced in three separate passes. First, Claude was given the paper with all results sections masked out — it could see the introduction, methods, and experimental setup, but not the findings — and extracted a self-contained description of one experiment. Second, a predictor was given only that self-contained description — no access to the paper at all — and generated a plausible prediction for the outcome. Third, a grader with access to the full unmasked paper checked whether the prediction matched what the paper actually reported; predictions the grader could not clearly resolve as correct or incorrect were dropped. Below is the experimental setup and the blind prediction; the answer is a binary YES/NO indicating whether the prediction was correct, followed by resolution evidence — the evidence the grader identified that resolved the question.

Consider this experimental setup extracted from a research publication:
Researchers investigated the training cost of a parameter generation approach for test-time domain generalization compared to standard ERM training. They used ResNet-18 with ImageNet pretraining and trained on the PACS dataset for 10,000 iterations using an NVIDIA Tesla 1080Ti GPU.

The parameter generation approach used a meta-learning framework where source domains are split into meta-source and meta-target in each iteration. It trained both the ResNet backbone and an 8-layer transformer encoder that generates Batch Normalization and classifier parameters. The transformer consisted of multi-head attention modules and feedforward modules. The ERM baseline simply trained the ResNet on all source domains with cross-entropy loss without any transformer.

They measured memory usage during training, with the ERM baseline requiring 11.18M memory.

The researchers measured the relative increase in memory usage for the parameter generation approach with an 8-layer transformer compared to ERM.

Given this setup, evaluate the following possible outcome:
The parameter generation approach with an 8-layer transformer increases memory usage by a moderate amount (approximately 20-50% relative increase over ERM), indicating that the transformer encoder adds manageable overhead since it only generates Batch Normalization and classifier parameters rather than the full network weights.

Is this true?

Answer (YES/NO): NO